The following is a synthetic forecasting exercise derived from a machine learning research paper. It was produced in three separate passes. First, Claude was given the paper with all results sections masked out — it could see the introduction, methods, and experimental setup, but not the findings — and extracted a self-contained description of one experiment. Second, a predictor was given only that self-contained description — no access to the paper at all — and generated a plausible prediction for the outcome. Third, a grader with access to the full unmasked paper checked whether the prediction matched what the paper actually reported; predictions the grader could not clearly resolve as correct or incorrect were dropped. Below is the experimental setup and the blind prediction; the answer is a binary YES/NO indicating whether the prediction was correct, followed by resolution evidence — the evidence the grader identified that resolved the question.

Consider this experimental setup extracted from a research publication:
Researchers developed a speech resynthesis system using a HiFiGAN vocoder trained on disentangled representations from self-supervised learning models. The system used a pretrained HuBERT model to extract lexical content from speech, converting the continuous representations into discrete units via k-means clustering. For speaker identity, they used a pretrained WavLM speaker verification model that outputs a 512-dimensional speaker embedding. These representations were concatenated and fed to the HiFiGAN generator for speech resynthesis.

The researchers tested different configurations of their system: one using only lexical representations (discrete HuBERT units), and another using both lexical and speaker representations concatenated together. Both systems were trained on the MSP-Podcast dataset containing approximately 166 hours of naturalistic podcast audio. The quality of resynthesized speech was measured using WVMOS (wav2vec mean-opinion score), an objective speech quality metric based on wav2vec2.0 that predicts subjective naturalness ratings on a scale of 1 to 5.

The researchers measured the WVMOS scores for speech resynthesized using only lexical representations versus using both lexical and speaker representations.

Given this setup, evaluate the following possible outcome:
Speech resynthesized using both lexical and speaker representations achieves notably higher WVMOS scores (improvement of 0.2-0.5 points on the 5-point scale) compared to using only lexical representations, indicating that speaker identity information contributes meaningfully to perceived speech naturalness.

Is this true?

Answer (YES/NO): YES